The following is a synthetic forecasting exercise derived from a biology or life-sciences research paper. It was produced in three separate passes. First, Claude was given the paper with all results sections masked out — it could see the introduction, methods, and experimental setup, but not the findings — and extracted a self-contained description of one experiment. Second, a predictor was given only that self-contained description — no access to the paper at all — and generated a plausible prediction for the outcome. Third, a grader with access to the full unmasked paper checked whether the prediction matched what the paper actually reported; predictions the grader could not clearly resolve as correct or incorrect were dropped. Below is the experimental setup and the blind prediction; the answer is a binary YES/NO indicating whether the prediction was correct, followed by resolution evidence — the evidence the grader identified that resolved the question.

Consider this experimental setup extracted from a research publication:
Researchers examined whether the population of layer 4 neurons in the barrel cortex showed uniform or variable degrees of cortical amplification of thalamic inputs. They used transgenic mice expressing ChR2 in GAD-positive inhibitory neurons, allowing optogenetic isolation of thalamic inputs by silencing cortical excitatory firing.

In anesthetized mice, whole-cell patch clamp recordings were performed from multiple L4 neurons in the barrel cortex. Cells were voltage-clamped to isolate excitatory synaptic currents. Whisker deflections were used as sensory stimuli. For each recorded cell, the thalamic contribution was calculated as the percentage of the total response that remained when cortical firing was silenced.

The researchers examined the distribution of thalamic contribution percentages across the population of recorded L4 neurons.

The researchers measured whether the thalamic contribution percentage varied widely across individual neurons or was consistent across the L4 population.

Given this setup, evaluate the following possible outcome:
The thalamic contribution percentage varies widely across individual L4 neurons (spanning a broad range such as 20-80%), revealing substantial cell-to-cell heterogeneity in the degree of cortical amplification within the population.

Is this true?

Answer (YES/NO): YES